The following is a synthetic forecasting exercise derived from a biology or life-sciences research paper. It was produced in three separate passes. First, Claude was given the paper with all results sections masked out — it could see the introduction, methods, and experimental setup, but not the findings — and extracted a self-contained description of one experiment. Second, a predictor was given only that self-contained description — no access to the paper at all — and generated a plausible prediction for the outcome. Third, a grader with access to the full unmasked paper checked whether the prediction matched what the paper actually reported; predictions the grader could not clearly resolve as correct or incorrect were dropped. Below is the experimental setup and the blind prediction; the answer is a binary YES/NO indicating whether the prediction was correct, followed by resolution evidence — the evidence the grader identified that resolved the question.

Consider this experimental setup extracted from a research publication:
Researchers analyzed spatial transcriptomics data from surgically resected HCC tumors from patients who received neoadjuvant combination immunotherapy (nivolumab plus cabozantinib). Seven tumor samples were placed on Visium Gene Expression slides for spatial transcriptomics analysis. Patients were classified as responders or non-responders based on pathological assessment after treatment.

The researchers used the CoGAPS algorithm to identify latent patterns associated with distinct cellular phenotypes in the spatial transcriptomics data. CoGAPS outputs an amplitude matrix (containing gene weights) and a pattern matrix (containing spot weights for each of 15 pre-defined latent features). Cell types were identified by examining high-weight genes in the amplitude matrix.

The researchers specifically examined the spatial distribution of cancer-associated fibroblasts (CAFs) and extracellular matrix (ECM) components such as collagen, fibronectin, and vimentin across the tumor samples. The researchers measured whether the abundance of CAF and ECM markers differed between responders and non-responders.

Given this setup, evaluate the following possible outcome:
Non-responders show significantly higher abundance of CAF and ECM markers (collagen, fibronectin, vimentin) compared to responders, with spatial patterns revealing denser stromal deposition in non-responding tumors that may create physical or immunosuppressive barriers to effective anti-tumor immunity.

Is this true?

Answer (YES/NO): YES